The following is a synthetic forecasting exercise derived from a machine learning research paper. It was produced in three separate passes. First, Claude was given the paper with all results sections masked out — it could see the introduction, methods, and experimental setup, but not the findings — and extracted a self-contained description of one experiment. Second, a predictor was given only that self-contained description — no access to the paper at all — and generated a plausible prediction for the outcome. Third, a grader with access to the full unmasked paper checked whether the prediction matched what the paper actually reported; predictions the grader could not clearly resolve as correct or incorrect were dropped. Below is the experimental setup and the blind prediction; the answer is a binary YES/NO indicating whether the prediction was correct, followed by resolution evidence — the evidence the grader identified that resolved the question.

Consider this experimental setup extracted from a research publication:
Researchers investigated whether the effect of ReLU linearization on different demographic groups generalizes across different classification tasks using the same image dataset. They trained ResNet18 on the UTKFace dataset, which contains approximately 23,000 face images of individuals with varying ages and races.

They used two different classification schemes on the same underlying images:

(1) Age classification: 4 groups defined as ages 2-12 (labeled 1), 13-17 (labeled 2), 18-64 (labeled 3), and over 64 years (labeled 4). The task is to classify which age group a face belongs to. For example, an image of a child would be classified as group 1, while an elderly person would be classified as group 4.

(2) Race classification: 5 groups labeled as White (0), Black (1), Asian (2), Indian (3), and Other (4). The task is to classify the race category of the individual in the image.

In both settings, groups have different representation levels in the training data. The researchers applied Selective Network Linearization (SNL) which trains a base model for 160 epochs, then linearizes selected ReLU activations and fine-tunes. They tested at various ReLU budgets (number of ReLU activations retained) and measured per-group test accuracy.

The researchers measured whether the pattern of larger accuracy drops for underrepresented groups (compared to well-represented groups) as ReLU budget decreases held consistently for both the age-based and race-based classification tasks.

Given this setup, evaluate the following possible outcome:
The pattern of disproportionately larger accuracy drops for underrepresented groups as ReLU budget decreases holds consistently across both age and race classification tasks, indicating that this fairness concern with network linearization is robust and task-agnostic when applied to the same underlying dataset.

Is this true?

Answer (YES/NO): YES